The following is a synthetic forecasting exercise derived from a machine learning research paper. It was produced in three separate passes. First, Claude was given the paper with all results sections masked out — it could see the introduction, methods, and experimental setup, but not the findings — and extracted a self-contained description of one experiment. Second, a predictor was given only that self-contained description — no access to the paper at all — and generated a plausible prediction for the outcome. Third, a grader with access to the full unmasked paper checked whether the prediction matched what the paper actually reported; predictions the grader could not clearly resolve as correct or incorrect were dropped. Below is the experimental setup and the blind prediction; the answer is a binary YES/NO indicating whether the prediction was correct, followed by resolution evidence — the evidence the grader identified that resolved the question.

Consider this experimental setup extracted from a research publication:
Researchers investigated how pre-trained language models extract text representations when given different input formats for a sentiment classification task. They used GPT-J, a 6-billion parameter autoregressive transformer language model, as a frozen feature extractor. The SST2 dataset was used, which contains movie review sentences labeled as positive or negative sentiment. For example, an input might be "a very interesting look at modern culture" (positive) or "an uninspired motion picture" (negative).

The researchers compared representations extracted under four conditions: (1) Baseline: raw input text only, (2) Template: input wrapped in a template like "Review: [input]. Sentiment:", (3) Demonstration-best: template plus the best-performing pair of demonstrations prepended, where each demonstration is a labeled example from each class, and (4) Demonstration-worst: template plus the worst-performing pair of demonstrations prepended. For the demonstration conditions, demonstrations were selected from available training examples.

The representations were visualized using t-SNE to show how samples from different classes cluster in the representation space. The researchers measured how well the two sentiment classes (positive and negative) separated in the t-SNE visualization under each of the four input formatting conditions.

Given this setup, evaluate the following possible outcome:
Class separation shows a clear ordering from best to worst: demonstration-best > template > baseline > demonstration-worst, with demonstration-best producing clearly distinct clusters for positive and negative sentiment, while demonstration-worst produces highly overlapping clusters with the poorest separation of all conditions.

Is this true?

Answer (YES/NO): NO